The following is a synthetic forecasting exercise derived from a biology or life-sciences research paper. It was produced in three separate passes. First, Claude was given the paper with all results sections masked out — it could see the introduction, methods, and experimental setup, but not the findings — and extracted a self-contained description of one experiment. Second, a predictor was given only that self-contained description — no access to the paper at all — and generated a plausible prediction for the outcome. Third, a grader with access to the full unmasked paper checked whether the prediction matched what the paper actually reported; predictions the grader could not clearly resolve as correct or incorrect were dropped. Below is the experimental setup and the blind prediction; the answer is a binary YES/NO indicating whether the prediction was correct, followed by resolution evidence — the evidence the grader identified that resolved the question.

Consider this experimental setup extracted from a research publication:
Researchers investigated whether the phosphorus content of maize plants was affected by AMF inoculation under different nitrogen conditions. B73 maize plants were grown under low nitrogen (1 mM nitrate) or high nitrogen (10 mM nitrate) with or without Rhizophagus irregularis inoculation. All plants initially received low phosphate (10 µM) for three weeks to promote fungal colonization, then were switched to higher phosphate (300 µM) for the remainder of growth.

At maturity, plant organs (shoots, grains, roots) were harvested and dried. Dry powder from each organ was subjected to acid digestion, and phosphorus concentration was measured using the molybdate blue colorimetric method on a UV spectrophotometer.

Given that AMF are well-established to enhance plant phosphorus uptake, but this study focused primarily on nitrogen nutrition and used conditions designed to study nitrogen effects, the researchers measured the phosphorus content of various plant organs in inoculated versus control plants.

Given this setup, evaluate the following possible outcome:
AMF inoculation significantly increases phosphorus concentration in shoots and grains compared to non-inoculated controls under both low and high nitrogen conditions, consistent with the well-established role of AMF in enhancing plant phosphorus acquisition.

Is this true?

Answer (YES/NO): NO